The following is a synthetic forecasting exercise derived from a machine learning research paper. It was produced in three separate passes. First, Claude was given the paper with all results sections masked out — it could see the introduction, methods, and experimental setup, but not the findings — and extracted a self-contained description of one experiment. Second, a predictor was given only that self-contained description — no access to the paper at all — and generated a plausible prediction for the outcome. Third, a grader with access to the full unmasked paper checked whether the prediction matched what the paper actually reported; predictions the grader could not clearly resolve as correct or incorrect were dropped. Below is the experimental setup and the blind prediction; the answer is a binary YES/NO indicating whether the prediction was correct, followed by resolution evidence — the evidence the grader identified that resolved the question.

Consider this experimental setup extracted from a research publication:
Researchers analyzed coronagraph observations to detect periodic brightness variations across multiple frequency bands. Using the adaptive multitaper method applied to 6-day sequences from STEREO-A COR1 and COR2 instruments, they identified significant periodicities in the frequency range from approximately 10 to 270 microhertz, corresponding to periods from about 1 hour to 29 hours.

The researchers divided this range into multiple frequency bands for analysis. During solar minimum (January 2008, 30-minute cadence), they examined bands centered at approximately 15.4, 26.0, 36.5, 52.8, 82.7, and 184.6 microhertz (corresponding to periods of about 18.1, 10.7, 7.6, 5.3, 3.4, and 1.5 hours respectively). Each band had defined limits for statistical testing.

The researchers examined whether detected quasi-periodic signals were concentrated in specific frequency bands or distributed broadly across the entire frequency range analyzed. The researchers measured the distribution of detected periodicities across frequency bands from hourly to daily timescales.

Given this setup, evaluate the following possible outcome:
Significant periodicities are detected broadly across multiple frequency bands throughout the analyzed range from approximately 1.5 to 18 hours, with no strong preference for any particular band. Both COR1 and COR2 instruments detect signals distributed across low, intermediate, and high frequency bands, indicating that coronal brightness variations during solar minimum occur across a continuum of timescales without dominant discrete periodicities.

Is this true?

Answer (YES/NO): NO